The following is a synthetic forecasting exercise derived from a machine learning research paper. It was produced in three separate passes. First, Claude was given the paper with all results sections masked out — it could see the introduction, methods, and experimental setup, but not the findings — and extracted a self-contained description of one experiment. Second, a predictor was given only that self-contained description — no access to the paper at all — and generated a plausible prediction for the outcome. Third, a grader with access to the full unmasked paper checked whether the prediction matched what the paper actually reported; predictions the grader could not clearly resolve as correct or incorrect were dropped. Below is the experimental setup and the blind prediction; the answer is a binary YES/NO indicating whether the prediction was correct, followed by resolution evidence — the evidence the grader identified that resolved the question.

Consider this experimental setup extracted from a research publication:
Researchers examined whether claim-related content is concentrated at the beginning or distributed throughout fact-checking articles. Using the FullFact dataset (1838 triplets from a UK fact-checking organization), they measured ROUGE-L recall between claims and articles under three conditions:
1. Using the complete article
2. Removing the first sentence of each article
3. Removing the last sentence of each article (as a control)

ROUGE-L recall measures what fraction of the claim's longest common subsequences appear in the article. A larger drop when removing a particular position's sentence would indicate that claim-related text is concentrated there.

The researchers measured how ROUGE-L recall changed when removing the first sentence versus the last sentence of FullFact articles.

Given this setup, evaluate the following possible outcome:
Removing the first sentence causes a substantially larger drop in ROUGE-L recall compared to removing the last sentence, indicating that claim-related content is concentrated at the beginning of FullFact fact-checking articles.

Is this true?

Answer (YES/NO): NO